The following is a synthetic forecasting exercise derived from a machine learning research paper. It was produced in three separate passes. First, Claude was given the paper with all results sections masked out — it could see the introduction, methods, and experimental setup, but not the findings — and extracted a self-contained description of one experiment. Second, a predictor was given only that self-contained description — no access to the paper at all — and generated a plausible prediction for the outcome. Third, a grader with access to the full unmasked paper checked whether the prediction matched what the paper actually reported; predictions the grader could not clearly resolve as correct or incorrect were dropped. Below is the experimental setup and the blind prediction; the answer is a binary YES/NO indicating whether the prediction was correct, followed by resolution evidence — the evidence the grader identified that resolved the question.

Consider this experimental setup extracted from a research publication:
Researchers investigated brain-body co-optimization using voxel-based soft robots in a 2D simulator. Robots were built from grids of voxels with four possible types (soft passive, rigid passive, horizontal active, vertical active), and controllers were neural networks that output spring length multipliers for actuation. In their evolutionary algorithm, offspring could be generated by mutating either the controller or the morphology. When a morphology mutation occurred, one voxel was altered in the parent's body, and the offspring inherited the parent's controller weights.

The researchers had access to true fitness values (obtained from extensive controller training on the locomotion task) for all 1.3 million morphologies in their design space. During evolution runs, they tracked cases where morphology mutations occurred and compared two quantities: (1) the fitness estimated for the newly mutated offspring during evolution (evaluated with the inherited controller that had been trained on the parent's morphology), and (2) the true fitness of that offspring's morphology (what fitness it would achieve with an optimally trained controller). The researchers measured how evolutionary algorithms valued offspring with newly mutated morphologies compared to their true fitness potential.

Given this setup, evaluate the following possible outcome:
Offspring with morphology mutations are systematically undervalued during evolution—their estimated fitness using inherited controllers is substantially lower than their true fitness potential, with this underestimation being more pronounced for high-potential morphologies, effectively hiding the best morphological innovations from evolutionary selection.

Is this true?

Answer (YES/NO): NO